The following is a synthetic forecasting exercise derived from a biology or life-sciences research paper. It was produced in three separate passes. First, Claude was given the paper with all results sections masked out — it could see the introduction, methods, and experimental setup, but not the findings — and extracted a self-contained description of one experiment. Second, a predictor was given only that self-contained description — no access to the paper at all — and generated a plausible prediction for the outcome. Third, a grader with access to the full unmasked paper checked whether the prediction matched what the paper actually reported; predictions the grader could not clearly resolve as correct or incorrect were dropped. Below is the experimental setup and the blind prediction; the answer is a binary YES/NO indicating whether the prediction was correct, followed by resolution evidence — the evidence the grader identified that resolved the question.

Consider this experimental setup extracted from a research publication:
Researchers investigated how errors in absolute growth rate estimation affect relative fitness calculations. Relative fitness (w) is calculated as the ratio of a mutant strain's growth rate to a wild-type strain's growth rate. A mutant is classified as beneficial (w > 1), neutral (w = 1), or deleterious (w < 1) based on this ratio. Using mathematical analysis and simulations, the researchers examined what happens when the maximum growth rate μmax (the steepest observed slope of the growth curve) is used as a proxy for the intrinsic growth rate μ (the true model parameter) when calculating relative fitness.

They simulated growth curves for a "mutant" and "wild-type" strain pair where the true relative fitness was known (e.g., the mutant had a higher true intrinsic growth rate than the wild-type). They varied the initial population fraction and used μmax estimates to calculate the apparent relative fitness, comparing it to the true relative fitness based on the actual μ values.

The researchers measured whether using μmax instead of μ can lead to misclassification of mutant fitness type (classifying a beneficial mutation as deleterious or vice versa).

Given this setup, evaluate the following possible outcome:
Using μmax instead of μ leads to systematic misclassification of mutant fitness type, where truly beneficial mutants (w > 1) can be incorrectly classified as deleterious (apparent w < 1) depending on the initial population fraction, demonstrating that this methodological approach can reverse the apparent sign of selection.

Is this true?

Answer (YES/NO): YES